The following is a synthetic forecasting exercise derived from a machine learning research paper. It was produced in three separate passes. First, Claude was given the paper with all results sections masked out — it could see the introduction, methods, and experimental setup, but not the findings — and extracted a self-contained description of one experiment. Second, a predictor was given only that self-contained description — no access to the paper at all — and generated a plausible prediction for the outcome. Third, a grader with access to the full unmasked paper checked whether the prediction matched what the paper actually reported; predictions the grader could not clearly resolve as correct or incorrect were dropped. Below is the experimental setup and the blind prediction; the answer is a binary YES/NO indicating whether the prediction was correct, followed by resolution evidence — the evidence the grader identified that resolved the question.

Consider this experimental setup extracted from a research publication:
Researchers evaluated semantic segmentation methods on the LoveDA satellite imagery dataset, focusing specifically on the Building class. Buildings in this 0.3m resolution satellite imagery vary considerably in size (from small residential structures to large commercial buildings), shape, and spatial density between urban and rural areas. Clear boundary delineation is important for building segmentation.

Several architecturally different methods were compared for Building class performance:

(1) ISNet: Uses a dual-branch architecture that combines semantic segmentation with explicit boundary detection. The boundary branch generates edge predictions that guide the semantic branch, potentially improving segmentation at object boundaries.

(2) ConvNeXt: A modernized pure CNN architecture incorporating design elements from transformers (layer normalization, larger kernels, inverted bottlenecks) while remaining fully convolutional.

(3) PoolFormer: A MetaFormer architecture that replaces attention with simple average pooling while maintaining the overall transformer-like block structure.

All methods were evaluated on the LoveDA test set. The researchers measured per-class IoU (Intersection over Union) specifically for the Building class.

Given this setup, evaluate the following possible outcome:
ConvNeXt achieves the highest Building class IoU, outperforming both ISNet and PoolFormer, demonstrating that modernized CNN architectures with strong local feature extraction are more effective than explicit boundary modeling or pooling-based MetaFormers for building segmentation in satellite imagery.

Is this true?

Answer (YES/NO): NO